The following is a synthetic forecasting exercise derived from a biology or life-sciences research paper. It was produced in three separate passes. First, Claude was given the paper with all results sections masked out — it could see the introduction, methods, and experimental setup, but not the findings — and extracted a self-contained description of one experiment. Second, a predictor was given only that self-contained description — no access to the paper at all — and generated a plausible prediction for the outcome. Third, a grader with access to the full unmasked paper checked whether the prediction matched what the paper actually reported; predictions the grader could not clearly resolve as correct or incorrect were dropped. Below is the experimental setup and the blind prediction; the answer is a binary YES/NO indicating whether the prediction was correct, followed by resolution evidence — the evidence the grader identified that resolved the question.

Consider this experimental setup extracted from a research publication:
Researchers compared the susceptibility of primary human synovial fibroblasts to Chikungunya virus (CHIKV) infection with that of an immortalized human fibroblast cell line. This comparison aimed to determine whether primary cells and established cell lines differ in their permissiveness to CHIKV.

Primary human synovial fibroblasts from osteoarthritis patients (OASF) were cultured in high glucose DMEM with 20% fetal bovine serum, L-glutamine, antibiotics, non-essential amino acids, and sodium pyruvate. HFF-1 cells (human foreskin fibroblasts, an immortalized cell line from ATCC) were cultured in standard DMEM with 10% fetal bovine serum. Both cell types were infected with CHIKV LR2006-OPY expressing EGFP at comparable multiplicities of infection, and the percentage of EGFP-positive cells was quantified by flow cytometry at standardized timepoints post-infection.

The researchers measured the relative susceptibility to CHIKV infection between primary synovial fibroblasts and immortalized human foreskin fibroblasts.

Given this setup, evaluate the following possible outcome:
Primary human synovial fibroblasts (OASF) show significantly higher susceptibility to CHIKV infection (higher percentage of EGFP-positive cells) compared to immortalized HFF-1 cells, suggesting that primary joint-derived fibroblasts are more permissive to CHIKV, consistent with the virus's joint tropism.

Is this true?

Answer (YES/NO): YES